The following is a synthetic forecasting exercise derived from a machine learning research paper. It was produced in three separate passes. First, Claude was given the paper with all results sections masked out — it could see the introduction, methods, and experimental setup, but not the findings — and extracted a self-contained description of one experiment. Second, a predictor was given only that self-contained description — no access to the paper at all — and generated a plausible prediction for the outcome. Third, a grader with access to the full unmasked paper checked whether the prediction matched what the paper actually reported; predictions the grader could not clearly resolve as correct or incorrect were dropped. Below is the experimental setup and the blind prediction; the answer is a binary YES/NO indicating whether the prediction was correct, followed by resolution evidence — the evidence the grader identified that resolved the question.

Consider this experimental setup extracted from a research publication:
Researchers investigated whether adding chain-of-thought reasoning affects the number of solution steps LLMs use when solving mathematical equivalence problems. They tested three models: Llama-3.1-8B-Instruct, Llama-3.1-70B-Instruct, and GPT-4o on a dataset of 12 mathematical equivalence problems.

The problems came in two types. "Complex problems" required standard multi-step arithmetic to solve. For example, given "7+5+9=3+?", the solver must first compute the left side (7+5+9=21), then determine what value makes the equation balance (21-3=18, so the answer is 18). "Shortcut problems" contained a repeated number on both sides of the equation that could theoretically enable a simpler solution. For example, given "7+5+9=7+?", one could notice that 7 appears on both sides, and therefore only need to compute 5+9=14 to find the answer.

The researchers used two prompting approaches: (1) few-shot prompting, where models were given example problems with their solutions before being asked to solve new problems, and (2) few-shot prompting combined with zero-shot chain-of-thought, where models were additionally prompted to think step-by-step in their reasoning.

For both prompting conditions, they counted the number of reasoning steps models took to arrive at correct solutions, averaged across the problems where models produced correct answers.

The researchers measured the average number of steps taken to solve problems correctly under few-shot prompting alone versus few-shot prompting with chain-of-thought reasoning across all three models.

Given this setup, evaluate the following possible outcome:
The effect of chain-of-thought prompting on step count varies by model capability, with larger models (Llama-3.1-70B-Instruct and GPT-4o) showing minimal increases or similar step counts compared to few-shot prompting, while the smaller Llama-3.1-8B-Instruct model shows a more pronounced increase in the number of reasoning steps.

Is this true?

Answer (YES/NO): NO